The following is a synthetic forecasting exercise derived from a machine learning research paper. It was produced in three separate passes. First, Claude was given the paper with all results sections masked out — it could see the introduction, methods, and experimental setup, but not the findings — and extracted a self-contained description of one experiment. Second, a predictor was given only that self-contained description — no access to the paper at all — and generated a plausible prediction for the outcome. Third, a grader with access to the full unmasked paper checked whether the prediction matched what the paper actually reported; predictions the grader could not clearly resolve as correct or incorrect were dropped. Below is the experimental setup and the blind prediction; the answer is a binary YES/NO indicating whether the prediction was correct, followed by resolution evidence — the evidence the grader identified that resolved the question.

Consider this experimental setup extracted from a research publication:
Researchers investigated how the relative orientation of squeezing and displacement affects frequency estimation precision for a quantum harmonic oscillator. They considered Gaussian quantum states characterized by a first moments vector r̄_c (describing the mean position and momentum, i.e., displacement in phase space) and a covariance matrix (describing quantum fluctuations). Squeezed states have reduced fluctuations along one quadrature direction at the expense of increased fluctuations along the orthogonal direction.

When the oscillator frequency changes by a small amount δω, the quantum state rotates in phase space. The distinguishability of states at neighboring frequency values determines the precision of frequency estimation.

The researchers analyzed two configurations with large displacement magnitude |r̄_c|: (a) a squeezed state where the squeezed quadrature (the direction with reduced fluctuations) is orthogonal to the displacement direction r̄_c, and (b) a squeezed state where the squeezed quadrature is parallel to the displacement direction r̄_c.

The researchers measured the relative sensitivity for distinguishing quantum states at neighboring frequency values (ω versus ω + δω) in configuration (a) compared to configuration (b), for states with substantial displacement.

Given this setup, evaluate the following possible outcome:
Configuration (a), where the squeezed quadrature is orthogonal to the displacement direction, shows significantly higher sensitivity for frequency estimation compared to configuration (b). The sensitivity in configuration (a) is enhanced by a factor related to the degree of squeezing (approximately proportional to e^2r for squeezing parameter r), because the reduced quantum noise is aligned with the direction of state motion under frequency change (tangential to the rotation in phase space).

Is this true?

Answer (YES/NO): YES